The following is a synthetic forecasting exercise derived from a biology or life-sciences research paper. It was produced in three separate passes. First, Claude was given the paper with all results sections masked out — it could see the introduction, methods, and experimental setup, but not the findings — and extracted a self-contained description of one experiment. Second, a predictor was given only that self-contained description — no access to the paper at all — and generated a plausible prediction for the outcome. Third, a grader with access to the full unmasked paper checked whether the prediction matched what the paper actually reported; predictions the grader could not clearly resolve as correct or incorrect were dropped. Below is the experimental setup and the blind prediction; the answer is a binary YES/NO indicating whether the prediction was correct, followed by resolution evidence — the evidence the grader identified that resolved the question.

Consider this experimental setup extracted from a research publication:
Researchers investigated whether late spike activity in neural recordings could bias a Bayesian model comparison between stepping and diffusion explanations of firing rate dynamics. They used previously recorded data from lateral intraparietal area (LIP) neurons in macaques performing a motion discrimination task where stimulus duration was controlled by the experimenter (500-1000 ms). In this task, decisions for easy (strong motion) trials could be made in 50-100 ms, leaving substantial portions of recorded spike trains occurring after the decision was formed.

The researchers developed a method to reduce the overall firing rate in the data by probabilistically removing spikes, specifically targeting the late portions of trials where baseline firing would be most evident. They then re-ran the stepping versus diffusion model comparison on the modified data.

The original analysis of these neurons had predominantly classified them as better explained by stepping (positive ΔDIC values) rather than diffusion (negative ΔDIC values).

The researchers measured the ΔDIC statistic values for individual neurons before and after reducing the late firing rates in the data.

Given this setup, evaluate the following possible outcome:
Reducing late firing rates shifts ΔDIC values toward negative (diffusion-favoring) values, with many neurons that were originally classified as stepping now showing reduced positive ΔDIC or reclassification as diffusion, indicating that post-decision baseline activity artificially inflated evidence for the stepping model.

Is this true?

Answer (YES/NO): YES